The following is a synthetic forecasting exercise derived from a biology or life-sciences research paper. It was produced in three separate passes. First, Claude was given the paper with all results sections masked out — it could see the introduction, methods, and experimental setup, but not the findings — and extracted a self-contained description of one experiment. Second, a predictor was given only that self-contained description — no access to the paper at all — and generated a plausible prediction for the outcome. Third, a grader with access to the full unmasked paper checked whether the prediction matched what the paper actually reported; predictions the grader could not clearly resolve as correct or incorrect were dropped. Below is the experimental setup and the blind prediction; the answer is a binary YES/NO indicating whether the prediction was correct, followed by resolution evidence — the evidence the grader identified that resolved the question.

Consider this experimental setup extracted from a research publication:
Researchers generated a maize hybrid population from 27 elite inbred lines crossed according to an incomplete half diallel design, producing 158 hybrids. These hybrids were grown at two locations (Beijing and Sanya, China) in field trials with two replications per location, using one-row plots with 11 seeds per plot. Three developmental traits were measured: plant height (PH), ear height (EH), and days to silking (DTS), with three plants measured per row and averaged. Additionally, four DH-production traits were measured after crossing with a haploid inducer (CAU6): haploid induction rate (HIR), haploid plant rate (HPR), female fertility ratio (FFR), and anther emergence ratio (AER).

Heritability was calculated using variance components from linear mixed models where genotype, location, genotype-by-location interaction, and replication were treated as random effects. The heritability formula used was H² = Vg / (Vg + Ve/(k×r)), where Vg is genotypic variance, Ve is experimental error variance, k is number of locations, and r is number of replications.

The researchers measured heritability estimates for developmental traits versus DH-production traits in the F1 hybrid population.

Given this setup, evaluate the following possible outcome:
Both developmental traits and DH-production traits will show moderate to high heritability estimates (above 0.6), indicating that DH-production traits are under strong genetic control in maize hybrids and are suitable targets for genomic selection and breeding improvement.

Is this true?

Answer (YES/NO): NO